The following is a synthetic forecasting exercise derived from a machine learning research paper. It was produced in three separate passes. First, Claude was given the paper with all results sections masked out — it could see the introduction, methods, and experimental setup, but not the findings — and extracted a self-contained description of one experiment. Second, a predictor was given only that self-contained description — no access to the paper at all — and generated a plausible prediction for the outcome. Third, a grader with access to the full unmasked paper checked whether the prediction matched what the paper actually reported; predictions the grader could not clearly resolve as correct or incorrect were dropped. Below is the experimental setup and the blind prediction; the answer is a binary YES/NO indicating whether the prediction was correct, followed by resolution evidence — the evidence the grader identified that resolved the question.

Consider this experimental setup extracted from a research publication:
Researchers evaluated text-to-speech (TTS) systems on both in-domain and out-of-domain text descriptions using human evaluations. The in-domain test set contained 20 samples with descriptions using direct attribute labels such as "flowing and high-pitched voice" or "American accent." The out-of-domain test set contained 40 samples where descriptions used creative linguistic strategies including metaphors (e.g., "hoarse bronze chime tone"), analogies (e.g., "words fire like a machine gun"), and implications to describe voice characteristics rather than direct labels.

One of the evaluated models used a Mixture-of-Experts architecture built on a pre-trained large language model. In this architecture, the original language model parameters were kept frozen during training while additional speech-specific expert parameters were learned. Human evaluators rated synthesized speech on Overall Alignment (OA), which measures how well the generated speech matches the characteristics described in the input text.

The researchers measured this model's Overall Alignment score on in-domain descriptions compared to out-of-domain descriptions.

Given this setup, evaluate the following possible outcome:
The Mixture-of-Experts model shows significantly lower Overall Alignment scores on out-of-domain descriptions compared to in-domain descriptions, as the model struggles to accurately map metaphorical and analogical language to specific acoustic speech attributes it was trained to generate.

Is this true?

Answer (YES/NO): NO